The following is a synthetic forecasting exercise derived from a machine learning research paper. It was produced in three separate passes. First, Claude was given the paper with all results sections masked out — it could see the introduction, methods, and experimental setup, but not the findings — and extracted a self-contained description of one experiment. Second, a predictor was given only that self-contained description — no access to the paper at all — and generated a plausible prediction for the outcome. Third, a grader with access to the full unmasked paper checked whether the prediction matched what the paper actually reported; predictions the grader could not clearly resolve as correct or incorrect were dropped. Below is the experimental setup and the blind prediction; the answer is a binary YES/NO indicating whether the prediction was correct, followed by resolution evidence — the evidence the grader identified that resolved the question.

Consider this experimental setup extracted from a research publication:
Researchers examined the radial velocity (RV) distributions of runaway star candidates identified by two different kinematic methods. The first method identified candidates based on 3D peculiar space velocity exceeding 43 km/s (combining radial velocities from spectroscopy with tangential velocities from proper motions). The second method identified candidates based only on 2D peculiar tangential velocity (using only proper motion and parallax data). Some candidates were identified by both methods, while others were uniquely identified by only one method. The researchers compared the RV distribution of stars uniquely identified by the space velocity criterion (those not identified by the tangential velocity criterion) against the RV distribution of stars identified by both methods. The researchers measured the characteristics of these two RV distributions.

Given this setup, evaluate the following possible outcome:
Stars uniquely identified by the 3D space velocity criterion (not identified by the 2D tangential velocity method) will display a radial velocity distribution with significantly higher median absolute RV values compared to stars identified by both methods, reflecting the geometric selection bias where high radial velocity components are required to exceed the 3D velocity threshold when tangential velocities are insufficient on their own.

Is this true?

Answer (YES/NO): NO